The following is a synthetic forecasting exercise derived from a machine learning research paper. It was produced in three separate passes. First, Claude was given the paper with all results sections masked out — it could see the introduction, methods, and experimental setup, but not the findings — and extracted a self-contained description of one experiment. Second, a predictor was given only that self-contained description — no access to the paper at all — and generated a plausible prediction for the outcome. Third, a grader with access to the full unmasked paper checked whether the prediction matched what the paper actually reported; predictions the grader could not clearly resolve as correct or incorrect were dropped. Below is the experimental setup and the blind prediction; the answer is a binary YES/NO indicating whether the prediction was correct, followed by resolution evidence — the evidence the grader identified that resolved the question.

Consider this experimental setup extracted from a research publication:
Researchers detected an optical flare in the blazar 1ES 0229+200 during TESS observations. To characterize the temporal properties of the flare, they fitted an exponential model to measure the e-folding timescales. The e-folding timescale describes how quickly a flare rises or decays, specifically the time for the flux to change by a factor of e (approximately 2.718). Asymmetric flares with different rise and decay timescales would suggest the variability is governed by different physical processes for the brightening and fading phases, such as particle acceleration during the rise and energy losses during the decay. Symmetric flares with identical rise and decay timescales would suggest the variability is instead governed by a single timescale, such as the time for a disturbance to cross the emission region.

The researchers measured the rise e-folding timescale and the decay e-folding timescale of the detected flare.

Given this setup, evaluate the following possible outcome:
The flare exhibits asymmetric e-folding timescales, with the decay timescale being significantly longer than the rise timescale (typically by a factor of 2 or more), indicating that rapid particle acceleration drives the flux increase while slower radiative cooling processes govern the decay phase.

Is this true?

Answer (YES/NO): NO